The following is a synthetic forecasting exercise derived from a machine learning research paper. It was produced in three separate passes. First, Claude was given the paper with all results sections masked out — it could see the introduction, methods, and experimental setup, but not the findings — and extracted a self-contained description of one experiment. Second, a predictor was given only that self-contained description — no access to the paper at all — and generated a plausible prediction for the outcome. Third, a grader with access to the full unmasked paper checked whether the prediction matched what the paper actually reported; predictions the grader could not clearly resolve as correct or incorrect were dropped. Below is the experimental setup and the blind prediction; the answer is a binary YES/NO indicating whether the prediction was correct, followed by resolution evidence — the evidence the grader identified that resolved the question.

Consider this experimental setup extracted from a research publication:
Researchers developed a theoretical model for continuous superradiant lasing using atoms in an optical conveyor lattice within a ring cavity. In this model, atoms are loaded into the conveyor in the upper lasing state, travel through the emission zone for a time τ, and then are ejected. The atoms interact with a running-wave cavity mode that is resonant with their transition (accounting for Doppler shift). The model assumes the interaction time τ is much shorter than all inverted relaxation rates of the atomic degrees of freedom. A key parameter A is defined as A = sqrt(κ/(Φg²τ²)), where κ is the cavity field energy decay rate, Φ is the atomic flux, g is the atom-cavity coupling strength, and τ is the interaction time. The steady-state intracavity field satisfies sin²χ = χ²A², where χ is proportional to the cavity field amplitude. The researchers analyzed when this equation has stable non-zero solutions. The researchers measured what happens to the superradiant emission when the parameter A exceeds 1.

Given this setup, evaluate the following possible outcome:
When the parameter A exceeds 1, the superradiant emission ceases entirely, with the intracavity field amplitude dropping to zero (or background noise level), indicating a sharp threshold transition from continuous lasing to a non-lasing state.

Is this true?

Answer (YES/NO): YES